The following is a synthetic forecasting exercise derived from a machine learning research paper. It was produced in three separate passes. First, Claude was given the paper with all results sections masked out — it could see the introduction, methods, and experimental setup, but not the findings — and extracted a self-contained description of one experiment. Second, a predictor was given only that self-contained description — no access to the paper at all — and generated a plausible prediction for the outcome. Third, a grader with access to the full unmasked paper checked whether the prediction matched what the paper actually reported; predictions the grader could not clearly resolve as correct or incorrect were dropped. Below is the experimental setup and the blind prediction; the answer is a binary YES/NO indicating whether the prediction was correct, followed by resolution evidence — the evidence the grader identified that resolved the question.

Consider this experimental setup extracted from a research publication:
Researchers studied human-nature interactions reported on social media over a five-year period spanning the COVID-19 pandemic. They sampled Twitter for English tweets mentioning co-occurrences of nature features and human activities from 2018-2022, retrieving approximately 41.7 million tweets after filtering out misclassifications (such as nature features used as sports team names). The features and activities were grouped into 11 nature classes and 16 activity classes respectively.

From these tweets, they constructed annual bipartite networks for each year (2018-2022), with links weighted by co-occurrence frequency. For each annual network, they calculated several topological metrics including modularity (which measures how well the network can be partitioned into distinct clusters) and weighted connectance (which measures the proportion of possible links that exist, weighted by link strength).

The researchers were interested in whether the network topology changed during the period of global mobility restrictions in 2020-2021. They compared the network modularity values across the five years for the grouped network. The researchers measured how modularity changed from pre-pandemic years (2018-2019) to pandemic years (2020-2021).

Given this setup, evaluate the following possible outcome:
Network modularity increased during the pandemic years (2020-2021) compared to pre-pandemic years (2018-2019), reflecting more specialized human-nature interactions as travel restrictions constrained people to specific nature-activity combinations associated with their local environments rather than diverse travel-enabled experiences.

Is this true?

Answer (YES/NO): NO